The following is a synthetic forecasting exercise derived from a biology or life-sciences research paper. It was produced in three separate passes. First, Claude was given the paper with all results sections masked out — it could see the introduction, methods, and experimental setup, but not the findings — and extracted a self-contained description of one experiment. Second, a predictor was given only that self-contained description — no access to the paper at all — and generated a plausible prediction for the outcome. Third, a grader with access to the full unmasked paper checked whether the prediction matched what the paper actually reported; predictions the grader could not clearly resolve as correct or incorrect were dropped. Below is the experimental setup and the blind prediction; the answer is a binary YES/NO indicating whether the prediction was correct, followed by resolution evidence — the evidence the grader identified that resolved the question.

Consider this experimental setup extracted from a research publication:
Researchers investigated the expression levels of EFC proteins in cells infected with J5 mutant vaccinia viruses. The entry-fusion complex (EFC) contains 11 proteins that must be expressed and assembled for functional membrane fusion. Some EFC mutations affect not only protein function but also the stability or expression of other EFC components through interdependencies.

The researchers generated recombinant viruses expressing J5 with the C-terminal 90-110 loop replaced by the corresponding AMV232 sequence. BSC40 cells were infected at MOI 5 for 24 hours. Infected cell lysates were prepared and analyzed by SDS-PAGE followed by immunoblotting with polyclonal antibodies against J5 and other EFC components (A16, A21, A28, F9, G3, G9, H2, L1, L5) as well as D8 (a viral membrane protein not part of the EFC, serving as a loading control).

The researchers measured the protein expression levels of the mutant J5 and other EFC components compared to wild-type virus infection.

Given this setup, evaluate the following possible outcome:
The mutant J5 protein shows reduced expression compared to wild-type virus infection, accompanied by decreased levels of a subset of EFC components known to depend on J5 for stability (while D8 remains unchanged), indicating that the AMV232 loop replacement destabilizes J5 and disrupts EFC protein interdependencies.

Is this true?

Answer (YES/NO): NO